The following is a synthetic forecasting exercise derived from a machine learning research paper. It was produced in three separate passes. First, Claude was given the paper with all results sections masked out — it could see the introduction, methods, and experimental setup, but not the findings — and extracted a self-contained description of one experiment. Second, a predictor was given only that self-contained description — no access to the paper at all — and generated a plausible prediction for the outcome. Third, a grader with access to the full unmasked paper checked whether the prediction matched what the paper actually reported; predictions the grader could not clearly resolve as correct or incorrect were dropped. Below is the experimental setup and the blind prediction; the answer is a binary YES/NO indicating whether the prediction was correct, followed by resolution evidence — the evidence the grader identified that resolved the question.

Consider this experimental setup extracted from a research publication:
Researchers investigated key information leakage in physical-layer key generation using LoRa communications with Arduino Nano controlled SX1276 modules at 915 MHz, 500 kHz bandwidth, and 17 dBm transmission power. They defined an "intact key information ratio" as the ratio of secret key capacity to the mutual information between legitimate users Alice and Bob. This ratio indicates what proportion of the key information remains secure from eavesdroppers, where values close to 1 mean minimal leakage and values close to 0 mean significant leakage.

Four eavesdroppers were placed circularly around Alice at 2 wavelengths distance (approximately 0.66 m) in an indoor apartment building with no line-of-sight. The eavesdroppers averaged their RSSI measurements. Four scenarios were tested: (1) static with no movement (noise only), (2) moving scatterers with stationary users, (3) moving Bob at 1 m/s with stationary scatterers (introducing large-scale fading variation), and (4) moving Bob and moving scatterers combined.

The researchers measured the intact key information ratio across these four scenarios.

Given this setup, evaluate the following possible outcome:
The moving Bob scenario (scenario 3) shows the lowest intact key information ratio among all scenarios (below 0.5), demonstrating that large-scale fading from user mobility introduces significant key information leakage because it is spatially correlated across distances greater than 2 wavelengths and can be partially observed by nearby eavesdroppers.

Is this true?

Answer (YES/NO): NO